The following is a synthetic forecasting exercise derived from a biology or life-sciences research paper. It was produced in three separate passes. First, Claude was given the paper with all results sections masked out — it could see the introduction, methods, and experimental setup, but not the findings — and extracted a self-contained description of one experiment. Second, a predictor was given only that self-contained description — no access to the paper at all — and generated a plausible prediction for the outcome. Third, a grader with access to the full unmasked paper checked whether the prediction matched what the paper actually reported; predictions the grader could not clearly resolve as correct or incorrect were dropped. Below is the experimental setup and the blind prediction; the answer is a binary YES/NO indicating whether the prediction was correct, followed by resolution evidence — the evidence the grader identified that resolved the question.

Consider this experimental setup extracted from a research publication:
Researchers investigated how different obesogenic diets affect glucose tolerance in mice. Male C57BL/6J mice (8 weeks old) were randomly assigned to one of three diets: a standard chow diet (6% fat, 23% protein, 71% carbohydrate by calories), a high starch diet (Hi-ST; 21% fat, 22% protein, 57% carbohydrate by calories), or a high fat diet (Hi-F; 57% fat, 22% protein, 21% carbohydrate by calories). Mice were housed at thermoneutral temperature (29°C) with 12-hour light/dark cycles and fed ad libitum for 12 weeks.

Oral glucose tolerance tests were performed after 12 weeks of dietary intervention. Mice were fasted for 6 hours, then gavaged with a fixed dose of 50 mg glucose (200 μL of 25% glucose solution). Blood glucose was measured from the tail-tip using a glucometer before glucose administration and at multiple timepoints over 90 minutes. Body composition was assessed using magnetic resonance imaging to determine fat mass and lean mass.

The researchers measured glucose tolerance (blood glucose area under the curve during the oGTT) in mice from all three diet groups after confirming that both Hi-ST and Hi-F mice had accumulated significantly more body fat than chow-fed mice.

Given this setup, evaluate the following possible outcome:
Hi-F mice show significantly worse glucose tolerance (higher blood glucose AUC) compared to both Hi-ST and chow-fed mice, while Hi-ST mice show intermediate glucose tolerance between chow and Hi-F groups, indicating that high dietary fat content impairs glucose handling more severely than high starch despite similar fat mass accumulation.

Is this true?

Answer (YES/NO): NO